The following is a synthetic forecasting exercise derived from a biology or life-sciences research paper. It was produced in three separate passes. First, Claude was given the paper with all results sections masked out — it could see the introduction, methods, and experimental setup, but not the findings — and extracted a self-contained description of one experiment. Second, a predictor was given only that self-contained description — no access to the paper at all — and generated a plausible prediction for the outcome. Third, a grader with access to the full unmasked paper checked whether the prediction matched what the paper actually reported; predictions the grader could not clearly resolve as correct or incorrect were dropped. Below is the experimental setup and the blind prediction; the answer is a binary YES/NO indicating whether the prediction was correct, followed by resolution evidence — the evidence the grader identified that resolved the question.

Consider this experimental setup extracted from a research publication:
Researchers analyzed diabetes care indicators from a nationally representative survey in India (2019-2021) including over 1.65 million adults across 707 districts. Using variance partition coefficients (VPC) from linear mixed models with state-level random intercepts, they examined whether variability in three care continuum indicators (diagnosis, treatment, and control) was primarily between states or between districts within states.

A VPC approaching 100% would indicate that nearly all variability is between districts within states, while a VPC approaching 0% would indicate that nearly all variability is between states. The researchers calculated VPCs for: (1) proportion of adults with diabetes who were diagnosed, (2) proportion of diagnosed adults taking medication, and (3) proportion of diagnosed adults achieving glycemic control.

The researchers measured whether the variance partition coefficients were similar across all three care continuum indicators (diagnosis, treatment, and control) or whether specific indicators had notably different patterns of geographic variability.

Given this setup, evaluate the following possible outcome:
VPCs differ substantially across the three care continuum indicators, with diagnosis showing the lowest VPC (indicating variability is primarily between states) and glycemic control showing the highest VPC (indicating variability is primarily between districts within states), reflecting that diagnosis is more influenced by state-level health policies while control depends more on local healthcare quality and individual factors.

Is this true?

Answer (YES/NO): NO